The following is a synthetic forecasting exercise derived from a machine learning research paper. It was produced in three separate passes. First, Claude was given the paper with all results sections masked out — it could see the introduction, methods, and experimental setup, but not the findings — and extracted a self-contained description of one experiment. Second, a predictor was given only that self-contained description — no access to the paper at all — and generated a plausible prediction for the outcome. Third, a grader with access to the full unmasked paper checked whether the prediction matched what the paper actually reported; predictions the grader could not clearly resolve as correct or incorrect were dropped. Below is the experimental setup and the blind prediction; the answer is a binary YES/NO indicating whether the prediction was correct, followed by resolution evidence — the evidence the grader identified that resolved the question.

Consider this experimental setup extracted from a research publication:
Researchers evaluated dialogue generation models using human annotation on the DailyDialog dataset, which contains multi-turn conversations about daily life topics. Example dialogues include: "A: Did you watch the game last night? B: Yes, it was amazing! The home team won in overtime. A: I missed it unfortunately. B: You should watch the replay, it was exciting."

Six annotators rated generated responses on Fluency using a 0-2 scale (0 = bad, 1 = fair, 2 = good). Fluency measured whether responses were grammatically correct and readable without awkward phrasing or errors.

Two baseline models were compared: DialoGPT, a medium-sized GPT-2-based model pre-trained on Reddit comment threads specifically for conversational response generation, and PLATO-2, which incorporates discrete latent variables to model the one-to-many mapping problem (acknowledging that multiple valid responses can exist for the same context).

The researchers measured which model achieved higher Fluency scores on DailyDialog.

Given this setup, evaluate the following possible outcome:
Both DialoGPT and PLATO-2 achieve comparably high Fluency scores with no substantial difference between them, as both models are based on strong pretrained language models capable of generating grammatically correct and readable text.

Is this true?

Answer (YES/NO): YES